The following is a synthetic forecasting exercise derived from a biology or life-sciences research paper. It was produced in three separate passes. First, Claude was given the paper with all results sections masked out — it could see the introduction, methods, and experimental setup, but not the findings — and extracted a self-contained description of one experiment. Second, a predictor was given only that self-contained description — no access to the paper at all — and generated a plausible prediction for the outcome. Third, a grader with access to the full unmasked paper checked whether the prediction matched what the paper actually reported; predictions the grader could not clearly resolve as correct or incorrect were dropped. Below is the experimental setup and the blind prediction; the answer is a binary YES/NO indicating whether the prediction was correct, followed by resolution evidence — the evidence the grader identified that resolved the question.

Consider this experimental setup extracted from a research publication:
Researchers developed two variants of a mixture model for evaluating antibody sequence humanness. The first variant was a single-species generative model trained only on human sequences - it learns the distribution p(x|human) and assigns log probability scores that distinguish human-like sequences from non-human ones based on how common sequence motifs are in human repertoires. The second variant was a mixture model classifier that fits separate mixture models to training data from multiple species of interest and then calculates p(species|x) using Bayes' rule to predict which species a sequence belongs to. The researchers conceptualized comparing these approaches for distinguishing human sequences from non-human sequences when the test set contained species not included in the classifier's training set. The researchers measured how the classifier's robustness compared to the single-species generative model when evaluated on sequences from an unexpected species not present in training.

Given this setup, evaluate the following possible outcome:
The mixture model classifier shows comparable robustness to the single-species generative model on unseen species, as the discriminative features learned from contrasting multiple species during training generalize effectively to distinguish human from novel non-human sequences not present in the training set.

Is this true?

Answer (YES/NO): NO